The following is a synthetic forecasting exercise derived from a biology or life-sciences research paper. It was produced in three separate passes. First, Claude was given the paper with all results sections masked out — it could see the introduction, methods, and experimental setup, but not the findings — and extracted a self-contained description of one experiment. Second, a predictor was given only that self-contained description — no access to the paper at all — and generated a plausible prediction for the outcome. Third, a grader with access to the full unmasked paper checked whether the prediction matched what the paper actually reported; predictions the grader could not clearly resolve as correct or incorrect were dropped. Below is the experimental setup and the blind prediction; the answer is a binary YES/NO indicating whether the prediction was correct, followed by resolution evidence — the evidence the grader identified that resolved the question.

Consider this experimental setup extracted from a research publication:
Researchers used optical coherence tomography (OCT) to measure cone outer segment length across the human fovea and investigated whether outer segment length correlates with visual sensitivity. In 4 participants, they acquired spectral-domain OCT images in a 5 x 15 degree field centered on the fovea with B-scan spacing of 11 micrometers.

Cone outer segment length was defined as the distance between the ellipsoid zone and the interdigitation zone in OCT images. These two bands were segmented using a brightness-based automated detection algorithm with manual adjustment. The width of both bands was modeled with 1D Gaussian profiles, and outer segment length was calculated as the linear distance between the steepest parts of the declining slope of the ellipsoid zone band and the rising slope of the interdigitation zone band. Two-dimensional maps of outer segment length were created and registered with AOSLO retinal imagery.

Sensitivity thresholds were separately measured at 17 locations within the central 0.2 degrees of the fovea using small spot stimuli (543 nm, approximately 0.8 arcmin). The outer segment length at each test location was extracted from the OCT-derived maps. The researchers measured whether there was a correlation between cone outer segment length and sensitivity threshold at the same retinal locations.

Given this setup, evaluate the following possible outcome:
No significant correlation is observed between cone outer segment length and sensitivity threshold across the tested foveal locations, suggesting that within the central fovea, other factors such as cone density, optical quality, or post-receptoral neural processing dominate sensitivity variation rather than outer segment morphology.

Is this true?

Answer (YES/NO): NO